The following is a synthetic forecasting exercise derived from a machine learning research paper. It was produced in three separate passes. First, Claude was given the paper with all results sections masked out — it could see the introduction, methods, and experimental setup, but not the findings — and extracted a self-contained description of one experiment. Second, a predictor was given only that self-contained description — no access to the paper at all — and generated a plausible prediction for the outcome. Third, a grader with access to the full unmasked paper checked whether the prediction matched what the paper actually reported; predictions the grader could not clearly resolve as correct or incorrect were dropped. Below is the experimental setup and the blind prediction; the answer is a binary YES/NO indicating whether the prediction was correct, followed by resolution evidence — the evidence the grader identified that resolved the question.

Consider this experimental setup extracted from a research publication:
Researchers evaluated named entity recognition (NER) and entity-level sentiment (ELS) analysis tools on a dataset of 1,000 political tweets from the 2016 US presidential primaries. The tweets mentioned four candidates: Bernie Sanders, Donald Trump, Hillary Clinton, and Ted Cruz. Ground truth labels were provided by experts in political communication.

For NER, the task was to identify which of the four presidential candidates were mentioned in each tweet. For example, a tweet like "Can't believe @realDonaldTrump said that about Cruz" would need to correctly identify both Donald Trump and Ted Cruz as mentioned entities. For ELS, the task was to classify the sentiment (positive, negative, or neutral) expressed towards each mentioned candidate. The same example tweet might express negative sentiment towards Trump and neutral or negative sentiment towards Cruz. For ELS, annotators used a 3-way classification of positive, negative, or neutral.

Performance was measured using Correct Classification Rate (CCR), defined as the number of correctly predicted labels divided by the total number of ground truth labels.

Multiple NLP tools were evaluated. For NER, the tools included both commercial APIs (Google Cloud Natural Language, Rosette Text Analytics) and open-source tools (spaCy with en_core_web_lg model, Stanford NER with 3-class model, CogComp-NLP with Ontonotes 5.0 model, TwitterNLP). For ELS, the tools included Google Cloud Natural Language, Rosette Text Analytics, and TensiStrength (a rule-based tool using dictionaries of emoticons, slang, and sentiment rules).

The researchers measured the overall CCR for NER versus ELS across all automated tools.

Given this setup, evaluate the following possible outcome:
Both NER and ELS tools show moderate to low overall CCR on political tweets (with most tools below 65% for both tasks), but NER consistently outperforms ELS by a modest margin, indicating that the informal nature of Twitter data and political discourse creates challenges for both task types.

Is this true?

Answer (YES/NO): NO